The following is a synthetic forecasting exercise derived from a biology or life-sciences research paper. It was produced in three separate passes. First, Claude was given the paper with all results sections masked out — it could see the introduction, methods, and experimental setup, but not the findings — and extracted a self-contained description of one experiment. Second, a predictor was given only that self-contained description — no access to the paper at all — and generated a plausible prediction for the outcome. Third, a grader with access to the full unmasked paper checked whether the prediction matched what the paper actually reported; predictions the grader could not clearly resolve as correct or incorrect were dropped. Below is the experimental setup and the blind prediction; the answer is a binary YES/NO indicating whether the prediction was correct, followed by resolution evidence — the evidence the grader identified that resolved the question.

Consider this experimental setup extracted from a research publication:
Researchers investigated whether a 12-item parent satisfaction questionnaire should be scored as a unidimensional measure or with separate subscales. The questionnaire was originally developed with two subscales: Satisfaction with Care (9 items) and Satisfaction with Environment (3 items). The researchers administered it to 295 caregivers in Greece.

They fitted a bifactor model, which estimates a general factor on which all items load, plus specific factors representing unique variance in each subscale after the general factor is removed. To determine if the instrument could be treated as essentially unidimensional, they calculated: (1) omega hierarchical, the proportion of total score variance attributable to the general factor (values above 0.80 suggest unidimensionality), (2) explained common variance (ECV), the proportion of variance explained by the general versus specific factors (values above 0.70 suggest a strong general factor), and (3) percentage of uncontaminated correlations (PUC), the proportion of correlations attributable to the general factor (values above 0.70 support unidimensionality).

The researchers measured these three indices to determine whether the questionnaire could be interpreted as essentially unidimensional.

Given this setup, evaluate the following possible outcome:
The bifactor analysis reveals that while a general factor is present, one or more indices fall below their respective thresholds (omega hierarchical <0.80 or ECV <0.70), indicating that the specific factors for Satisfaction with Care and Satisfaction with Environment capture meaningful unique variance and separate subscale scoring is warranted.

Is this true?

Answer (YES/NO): NO